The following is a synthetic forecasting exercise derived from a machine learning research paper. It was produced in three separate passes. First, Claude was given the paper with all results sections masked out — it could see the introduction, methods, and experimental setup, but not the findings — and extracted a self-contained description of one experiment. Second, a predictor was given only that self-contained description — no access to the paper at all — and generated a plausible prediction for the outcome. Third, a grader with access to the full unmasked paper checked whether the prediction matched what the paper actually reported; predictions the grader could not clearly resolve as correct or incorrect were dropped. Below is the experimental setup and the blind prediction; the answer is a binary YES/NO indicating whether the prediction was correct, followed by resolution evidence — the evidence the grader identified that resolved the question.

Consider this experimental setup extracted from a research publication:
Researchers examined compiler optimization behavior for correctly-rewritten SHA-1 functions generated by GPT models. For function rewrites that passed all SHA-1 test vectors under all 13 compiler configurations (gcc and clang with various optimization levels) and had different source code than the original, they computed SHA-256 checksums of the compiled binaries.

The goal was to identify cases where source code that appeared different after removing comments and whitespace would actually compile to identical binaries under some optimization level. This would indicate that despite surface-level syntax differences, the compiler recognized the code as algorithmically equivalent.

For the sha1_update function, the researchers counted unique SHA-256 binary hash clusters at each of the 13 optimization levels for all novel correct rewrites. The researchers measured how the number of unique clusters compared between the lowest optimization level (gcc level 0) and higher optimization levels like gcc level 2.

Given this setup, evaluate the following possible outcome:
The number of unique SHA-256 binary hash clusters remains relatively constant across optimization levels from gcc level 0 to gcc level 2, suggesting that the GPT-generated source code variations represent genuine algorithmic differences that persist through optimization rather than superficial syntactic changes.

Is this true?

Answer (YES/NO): NO